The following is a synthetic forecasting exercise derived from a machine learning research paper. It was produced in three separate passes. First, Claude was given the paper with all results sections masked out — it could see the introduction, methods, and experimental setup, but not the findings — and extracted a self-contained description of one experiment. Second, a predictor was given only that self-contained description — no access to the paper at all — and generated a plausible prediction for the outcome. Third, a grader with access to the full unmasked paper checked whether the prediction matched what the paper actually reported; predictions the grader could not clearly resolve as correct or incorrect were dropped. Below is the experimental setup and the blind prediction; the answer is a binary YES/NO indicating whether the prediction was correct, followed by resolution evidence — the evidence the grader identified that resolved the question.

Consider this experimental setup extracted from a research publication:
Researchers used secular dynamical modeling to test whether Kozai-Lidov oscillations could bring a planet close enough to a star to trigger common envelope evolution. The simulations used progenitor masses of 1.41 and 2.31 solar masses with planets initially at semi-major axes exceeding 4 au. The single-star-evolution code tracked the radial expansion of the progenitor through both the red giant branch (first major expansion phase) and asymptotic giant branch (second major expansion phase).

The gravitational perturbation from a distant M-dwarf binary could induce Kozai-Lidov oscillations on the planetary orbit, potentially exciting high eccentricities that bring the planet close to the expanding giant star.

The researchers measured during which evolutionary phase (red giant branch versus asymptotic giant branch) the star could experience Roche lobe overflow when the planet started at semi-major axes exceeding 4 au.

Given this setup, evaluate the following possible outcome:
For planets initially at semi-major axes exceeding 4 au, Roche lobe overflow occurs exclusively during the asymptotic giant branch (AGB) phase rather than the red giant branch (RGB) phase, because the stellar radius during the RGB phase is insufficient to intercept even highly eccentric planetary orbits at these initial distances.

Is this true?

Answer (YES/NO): YES